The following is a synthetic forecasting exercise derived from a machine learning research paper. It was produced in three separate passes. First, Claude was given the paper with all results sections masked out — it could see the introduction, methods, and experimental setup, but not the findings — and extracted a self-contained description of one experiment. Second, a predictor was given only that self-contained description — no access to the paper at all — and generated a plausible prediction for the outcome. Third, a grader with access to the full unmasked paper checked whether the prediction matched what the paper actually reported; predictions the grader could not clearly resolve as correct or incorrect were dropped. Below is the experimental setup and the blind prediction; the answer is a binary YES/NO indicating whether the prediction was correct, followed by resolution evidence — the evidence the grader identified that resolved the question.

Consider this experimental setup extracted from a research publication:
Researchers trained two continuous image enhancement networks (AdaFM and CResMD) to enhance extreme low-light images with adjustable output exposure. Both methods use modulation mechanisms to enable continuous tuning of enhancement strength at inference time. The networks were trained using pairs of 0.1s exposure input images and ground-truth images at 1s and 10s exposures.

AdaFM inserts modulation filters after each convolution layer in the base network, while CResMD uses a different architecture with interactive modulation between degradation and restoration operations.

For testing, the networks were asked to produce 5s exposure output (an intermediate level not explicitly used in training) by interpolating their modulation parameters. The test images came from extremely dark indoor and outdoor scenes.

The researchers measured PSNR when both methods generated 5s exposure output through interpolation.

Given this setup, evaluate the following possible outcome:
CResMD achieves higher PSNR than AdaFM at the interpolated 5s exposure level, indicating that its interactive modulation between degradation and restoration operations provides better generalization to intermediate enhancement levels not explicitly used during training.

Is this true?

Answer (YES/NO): NO